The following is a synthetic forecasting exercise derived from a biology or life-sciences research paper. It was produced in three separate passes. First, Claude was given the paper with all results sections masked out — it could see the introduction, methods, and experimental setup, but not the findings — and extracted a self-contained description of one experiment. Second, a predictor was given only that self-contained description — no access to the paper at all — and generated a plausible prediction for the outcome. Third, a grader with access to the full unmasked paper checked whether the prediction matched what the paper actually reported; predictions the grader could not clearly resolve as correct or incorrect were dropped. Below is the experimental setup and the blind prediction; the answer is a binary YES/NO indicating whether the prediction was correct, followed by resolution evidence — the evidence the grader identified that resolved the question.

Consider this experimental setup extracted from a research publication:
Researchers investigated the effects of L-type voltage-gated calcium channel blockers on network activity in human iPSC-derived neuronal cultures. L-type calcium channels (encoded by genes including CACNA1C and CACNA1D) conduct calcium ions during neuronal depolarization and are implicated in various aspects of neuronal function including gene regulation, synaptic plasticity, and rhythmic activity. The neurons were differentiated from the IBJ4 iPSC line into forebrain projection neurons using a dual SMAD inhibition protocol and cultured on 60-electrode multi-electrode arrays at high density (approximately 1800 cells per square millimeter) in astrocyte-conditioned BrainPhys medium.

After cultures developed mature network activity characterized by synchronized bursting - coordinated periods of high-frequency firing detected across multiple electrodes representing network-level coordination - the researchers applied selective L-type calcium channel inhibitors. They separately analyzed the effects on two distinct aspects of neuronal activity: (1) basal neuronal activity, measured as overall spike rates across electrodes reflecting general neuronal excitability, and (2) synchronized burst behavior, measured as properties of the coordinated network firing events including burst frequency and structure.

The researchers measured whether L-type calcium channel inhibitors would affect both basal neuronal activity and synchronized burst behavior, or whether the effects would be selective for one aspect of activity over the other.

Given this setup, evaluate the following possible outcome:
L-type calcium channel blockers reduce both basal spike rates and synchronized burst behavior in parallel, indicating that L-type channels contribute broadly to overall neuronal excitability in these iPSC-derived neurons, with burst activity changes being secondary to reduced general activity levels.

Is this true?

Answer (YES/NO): NO